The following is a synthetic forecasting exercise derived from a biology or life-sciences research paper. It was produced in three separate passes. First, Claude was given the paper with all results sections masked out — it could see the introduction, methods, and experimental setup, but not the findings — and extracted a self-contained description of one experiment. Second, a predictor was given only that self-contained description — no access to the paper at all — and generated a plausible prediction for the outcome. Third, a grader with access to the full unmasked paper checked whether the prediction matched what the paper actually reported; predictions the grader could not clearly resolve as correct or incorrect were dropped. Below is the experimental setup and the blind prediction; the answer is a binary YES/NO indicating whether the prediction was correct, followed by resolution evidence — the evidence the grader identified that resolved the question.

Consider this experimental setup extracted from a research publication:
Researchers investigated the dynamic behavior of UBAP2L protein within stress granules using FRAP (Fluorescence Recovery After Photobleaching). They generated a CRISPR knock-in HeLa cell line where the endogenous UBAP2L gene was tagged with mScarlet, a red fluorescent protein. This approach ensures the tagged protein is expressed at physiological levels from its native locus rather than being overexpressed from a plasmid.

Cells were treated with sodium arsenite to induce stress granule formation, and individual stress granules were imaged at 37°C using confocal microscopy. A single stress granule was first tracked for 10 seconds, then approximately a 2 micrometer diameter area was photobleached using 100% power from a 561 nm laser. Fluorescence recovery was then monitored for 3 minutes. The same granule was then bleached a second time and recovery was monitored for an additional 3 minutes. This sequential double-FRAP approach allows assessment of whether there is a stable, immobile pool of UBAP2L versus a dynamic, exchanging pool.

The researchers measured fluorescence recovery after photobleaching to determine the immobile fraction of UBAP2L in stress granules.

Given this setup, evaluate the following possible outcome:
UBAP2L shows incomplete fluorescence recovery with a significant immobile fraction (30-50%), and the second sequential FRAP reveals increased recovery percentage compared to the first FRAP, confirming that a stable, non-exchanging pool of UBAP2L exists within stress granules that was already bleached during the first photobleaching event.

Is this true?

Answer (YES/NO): NO